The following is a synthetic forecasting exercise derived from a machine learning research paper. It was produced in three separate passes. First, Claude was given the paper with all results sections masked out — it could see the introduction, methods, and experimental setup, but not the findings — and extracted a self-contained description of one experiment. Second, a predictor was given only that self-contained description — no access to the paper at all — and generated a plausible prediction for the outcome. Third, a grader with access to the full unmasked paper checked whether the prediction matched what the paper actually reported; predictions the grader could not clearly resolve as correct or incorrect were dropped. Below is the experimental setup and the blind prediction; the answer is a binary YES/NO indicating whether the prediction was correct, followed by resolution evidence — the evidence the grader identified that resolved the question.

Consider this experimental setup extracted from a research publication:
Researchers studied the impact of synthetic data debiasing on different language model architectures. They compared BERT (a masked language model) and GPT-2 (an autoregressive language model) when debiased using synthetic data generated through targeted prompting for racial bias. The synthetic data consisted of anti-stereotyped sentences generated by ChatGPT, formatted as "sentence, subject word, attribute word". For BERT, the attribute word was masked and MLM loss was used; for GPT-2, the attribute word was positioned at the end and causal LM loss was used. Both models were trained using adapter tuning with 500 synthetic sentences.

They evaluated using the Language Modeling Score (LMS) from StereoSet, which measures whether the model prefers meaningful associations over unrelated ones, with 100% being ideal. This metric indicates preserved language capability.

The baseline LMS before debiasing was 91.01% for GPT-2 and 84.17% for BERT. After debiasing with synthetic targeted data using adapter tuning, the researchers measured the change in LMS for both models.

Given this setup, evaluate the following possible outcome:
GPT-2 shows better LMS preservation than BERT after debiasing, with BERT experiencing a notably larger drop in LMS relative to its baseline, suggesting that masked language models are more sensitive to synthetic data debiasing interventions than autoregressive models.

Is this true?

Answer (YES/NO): YES